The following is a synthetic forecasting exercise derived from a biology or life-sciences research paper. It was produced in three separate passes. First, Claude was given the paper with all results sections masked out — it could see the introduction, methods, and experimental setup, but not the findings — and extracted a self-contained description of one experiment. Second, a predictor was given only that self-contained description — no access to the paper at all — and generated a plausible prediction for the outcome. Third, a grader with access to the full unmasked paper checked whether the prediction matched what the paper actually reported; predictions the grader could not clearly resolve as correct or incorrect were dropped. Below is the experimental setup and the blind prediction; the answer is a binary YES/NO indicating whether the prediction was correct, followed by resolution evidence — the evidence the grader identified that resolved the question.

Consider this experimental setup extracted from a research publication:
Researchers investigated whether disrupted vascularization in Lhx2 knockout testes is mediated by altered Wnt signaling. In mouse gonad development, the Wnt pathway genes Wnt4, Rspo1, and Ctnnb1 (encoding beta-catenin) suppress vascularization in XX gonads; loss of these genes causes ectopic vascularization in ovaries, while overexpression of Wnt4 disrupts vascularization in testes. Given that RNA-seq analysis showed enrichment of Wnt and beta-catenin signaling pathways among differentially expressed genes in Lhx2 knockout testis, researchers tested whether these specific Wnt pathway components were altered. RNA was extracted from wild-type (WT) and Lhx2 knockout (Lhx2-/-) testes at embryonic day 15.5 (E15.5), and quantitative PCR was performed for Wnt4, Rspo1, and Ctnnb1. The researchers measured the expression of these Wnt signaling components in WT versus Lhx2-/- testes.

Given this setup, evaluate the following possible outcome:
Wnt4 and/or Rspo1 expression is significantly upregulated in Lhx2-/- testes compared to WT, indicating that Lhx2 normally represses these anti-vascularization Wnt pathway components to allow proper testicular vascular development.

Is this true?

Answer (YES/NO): NO